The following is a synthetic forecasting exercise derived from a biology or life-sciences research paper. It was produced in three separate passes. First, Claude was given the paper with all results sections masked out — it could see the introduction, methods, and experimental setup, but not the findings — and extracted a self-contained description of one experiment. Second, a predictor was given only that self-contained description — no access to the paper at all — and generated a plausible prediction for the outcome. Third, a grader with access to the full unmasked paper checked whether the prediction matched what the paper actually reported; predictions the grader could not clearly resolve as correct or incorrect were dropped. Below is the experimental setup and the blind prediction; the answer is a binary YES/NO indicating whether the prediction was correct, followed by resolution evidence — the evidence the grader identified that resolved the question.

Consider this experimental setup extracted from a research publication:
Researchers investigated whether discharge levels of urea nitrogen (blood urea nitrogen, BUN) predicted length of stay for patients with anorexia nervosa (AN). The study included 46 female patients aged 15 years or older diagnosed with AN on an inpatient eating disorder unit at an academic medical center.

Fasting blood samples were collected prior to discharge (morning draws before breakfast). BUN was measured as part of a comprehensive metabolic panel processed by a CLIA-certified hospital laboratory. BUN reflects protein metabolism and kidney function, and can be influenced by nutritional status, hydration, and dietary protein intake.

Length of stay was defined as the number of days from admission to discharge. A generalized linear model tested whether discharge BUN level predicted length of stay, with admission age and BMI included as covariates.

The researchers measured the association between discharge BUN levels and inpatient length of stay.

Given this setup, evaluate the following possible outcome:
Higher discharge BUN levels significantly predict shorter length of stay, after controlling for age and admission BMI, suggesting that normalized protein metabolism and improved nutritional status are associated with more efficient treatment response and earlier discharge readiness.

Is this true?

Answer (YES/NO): NO